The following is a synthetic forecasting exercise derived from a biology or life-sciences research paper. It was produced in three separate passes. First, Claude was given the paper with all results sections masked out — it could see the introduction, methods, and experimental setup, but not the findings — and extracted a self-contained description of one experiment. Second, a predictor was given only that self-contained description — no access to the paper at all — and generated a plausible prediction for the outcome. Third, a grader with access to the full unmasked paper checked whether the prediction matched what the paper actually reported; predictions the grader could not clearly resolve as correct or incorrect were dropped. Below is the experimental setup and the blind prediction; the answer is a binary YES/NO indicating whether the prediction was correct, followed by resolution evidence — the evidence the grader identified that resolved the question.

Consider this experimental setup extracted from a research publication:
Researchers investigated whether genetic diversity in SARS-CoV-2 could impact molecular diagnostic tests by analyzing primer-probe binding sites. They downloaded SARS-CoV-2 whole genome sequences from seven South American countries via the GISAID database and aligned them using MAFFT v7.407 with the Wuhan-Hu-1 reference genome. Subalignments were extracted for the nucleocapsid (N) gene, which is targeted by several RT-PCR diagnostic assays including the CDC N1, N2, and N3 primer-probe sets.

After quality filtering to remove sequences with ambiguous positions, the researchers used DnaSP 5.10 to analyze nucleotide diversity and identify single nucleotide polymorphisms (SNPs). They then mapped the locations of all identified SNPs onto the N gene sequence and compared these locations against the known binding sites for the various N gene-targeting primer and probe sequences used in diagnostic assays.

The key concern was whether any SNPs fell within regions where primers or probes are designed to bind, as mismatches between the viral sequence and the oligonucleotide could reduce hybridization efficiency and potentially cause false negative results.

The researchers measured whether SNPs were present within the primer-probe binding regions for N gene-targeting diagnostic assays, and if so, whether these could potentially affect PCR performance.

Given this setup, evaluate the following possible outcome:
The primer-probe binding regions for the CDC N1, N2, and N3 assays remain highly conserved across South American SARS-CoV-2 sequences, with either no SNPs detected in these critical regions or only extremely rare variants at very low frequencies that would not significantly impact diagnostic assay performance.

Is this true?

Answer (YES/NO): NO